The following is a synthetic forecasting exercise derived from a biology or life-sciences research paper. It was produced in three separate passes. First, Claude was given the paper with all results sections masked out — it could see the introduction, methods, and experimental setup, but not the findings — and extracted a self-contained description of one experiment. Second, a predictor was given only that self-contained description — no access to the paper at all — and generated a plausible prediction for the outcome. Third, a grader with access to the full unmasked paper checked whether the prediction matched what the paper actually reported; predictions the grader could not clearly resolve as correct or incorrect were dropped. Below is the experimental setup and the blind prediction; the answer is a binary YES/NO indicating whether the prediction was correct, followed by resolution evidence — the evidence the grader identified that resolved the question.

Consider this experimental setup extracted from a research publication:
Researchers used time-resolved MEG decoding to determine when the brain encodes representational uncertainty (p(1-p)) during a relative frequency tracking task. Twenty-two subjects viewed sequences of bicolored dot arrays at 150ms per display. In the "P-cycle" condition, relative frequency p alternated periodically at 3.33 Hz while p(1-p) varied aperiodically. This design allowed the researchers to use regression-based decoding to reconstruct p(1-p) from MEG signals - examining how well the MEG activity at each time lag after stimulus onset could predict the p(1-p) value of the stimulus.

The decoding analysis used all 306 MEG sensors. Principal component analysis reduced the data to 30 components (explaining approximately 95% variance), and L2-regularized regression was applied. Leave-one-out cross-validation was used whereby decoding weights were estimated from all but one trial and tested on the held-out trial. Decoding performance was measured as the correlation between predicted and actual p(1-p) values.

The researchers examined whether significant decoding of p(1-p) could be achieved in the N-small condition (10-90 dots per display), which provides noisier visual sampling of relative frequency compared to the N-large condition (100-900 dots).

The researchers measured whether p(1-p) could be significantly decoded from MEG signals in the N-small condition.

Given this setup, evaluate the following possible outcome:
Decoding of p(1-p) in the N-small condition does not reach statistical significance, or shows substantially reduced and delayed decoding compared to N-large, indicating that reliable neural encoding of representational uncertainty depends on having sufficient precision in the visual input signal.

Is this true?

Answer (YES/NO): YES